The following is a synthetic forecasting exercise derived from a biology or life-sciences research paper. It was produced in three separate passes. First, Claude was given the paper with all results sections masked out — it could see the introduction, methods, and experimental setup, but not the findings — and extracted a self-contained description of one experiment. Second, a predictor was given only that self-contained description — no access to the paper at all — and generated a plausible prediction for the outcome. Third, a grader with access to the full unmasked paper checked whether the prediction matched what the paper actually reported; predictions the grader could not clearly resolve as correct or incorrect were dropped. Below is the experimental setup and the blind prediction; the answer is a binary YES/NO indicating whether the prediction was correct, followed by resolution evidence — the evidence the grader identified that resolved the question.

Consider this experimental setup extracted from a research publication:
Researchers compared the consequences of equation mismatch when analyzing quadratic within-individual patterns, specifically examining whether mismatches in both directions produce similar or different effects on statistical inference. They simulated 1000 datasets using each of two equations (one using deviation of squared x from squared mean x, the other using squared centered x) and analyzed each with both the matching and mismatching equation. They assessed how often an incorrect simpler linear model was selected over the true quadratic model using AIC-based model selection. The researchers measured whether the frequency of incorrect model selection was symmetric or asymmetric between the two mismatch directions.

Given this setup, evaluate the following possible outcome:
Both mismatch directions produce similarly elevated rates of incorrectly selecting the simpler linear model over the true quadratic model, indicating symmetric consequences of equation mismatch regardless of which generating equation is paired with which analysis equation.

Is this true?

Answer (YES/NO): NO